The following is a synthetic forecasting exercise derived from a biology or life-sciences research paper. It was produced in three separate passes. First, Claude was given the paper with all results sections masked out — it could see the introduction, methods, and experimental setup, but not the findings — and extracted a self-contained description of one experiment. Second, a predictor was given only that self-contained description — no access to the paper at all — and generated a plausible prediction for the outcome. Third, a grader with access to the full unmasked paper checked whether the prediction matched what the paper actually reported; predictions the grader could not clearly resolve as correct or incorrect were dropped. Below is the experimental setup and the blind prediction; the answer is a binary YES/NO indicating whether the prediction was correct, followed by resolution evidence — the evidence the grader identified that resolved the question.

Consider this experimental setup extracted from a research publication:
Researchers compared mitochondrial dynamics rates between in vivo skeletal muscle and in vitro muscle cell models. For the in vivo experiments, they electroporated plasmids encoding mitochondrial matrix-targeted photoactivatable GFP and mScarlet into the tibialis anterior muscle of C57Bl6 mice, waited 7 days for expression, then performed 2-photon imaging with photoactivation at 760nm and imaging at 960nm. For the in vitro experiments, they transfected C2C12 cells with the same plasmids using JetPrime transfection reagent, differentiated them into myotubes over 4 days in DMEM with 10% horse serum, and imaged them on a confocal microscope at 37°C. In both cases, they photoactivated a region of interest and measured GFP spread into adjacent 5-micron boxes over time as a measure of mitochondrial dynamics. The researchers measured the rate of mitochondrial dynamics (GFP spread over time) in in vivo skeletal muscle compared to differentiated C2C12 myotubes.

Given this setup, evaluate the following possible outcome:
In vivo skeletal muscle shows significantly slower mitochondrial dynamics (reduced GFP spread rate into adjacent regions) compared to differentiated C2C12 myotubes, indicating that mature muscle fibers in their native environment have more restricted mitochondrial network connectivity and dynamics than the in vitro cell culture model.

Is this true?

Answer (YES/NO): YES